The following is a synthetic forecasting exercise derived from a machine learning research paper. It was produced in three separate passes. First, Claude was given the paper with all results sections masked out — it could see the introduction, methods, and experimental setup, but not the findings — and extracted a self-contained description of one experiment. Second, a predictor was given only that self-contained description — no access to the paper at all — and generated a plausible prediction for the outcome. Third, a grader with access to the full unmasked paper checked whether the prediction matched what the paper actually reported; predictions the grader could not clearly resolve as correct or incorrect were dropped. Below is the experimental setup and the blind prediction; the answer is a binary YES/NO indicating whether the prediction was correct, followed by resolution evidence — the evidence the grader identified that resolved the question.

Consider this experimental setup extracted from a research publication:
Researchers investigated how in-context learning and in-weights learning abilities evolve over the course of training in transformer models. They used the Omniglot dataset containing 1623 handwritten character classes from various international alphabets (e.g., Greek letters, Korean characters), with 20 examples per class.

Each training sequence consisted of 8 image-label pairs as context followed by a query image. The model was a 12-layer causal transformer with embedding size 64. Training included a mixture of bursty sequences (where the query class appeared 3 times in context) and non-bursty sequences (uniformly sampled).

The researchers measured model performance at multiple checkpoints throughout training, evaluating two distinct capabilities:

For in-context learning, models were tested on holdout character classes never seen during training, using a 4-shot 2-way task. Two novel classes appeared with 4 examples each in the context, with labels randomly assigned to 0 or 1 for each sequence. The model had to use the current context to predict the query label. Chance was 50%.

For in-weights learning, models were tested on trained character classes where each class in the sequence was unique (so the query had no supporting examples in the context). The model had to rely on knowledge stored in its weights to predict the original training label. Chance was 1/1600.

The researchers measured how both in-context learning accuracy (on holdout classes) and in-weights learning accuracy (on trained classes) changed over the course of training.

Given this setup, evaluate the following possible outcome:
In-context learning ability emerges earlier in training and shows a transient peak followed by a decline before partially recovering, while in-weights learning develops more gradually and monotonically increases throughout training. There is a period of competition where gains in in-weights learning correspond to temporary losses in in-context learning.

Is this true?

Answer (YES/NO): NO